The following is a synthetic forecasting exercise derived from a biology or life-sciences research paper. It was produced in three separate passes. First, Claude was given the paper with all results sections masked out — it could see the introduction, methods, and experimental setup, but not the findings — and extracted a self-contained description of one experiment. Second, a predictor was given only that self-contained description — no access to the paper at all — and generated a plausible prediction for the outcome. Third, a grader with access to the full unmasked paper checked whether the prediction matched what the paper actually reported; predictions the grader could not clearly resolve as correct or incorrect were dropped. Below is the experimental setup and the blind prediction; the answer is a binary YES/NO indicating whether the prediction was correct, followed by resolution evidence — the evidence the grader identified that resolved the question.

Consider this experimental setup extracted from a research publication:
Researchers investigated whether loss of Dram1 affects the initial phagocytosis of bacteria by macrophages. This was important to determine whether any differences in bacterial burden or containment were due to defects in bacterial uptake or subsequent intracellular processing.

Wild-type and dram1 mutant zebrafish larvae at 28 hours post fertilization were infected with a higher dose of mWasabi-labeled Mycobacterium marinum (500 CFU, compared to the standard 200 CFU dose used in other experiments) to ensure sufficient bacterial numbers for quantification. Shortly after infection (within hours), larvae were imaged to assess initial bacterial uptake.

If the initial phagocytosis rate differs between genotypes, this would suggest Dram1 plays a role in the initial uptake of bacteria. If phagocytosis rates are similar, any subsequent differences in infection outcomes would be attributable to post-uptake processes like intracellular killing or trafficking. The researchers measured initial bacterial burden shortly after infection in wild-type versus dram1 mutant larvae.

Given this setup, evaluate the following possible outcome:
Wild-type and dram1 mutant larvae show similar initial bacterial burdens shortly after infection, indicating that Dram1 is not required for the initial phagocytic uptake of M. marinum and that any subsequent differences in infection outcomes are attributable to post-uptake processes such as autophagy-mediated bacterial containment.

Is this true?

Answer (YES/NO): YES